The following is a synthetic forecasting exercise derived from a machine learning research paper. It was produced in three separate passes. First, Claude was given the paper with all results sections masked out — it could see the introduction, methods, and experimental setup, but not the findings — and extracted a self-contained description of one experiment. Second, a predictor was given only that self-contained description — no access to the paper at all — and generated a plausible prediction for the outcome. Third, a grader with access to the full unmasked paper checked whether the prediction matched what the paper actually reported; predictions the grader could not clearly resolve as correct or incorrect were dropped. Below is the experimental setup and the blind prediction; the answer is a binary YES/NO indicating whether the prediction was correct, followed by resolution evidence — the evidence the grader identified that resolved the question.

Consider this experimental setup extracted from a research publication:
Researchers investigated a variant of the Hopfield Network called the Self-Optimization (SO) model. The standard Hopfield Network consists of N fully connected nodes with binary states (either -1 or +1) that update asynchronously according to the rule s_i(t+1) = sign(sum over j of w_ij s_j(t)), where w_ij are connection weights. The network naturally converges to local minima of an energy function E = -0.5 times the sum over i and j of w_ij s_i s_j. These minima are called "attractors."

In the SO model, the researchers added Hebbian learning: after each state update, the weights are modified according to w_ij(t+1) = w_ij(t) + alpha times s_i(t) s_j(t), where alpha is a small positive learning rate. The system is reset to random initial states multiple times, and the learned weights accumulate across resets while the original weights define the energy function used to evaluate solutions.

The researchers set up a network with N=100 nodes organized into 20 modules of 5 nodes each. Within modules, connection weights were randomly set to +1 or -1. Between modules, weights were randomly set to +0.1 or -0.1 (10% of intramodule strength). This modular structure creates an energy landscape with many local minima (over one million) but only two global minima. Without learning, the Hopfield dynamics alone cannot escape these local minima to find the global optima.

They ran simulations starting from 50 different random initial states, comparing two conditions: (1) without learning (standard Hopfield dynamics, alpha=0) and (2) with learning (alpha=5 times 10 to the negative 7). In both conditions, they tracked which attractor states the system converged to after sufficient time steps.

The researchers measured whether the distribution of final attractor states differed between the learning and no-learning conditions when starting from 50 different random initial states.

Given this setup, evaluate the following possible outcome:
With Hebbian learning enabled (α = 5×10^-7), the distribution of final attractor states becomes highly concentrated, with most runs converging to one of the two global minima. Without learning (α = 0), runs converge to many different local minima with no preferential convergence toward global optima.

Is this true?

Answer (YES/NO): NO